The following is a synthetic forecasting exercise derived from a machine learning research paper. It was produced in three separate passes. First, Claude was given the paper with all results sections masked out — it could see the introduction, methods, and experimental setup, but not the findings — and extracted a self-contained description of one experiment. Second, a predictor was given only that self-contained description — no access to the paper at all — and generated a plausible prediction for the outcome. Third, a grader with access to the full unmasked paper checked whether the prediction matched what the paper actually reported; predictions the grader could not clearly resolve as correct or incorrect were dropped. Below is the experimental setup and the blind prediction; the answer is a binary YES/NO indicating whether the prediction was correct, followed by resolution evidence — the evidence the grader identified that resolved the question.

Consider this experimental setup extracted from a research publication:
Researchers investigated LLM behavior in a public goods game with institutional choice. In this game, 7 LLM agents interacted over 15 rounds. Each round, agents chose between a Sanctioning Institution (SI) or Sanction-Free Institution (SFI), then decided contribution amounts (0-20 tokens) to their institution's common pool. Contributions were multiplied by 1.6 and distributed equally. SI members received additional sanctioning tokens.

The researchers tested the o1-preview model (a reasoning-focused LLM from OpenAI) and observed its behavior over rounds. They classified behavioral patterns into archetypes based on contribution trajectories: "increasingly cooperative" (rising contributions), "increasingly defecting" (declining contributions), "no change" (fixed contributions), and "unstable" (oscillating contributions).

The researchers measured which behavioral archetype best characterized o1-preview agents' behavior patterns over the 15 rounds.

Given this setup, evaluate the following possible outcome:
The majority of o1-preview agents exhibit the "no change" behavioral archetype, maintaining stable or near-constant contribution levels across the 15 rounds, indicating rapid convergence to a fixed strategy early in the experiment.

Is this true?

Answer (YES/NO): NO